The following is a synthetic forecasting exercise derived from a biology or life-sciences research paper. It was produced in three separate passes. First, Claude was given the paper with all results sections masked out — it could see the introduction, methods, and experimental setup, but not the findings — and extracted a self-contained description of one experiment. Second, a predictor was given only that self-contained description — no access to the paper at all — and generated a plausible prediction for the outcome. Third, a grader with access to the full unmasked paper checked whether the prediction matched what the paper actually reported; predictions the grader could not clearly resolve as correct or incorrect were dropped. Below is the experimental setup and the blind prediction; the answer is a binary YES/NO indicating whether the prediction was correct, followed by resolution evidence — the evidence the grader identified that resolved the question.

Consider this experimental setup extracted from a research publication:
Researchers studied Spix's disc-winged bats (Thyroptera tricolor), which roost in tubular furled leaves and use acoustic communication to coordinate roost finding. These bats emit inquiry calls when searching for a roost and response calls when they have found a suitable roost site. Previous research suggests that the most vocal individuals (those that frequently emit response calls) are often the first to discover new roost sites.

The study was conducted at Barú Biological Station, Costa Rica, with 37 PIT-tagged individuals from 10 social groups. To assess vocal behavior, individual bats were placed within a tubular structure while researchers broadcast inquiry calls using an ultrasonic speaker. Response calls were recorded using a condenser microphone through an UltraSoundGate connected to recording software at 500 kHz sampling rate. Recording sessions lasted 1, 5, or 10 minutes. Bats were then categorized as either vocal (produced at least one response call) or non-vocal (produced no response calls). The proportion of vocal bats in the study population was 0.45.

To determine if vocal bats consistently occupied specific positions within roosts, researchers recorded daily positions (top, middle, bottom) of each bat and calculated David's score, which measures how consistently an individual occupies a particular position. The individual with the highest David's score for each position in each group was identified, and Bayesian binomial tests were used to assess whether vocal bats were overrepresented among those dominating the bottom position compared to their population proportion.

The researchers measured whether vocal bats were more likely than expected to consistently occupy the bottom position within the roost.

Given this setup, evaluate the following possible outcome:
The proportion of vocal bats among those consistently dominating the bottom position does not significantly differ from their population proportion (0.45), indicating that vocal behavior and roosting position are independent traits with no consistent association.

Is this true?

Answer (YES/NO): YES